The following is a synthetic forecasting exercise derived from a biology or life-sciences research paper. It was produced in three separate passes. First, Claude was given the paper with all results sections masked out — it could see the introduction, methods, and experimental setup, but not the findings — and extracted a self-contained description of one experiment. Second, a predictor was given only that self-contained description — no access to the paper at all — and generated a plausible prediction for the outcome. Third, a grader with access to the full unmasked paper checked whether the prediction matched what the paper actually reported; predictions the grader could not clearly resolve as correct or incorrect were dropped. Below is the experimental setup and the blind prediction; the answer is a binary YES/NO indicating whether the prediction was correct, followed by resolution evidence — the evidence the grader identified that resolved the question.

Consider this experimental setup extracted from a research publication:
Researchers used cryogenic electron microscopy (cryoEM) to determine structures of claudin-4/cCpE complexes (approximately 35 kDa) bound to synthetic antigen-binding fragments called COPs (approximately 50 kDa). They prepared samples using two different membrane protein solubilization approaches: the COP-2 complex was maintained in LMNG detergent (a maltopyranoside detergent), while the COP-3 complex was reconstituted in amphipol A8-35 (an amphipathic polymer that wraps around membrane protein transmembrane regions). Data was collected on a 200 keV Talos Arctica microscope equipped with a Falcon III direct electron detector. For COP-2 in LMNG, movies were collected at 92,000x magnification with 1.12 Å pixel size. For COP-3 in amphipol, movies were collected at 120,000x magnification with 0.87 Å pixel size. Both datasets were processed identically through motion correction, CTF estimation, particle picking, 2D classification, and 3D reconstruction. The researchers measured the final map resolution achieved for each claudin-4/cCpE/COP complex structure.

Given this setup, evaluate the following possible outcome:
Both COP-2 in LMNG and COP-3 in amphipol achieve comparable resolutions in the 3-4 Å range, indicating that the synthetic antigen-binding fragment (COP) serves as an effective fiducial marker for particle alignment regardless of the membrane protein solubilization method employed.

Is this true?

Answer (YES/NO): NO